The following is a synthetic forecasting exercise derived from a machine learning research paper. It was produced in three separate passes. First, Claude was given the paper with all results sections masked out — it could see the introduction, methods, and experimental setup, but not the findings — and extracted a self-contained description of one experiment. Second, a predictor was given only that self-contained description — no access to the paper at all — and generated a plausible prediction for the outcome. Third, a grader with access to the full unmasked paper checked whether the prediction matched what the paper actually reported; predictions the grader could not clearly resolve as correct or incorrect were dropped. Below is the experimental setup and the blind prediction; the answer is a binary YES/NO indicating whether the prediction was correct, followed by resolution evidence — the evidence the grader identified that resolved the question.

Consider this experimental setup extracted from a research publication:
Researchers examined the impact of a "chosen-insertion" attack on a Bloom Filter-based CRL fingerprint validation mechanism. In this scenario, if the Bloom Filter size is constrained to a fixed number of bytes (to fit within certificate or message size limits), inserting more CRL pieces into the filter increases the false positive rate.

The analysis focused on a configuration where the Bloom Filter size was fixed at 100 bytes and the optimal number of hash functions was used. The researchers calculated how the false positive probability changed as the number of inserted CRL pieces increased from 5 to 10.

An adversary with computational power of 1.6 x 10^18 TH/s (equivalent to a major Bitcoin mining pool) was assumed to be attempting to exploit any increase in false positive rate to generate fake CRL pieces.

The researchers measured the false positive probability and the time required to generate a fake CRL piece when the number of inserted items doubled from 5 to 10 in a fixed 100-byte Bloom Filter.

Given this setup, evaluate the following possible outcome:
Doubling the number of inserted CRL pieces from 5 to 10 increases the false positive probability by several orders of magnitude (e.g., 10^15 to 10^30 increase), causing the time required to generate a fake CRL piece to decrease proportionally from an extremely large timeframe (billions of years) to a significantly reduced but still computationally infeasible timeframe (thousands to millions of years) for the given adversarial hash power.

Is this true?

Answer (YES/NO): NO